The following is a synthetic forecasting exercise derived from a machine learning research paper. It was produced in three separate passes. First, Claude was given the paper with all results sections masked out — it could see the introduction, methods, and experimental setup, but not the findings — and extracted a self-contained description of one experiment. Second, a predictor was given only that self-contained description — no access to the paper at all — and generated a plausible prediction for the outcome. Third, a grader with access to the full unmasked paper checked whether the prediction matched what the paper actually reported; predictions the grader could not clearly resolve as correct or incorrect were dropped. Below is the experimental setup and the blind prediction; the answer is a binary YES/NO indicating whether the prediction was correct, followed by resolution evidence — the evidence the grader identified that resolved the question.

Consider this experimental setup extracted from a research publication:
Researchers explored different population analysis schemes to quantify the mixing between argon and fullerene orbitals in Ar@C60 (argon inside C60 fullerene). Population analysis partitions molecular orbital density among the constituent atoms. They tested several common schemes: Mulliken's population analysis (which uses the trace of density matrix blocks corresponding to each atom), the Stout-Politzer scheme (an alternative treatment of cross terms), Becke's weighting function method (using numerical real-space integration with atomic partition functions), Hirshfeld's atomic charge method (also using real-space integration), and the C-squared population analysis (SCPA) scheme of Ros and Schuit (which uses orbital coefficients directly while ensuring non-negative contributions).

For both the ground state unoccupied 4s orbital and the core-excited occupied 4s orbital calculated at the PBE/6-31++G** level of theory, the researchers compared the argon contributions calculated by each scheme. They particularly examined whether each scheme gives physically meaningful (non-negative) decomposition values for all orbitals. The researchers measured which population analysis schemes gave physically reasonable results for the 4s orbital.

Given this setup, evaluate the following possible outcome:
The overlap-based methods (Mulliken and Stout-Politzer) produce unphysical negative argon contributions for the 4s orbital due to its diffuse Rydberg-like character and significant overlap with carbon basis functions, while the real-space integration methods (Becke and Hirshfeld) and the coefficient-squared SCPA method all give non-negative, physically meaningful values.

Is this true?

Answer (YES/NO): NO